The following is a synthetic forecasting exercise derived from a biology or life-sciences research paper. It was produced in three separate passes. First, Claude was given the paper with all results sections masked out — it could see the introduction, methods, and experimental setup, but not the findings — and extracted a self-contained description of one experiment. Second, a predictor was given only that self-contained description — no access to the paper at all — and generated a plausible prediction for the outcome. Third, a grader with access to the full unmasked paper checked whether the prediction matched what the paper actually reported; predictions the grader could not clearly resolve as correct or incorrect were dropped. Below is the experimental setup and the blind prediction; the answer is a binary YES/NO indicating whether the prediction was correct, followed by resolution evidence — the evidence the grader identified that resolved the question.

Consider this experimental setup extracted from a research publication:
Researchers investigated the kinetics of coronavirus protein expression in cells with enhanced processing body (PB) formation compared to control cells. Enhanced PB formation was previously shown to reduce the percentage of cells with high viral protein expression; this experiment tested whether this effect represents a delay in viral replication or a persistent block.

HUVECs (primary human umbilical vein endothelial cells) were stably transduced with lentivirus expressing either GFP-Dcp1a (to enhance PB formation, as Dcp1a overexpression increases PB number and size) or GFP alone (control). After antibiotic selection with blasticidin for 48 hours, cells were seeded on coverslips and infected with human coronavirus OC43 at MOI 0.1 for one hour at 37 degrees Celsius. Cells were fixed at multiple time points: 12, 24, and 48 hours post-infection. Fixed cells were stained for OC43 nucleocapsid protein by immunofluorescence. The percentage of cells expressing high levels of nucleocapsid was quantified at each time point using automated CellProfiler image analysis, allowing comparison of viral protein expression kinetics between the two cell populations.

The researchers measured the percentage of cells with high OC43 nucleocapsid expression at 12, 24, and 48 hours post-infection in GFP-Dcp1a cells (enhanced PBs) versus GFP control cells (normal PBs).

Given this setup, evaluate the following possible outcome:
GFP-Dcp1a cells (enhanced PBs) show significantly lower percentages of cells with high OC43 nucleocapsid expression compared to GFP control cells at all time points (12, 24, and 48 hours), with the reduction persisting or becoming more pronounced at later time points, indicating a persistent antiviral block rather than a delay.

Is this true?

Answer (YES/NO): NO